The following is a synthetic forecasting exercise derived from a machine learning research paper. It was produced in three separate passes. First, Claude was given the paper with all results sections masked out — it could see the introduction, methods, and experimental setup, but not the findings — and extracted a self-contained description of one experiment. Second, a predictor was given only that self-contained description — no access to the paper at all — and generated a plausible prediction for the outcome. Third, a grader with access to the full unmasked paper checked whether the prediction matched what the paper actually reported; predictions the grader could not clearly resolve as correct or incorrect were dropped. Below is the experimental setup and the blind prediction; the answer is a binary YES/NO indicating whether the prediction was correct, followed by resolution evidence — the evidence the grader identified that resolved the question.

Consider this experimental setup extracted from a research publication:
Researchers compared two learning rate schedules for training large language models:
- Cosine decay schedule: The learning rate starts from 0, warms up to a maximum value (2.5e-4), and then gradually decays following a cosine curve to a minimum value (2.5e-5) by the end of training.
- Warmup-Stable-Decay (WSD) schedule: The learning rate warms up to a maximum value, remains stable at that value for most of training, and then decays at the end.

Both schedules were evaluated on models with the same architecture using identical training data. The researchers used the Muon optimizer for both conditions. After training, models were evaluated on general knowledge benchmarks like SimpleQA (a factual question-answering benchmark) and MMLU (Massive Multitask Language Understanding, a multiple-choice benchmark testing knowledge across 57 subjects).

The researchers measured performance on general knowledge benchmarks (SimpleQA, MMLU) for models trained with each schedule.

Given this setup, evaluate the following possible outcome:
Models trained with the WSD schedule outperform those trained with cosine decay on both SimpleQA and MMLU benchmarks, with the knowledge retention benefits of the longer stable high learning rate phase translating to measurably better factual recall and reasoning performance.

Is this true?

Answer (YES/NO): NO